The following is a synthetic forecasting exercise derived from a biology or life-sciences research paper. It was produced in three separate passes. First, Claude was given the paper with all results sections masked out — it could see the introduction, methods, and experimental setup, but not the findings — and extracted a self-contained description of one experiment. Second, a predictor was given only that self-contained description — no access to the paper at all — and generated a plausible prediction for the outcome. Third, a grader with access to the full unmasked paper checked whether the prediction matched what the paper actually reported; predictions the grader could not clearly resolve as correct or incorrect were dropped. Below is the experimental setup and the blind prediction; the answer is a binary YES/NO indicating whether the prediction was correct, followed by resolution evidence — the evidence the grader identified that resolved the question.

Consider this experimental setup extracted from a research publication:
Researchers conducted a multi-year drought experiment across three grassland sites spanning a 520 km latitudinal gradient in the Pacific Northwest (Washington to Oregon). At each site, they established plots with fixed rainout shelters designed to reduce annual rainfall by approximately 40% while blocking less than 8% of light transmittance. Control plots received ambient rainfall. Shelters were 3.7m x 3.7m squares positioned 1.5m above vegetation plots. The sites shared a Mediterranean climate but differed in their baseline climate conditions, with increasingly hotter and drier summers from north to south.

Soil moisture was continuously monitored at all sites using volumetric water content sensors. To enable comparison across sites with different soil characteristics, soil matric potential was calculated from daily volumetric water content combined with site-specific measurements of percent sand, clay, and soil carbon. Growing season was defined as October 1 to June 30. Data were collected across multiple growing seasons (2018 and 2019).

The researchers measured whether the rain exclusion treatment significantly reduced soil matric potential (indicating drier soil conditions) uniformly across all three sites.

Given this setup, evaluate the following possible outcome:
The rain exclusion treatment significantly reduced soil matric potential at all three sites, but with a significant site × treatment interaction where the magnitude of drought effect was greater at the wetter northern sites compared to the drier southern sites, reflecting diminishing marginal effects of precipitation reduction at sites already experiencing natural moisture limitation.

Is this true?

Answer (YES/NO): NO